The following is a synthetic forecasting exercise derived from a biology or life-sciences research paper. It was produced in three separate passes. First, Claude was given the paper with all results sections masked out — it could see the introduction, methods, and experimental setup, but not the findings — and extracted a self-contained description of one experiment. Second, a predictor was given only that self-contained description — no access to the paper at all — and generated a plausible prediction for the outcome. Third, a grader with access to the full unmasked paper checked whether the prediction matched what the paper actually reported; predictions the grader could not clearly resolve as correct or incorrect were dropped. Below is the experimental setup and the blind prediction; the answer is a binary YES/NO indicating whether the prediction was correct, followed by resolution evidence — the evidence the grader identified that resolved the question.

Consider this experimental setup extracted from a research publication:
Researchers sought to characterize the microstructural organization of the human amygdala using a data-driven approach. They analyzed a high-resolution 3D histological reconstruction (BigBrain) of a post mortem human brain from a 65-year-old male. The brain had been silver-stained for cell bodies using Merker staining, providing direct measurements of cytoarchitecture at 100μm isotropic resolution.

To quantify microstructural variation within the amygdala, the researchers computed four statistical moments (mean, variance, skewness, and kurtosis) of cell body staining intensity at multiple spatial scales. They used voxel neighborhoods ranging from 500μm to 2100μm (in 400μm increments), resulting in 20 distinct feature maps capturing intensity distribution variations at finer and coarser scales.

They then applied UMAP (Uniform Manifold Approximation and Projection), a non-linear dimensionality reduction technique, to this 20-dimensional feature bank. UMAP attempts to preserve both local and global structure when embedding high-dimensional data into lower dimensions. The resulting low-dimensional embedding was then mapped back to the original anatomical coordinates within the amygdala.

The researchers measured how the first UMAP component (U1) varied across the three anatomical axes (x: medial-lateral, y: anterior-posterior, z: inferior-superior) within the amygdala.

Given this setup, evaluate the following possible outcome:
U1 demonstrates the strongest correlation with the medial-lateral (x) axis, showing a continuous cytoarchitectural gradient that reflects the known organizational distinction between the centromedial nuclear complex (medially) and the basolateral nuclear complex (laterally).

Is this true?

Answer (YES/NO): NO